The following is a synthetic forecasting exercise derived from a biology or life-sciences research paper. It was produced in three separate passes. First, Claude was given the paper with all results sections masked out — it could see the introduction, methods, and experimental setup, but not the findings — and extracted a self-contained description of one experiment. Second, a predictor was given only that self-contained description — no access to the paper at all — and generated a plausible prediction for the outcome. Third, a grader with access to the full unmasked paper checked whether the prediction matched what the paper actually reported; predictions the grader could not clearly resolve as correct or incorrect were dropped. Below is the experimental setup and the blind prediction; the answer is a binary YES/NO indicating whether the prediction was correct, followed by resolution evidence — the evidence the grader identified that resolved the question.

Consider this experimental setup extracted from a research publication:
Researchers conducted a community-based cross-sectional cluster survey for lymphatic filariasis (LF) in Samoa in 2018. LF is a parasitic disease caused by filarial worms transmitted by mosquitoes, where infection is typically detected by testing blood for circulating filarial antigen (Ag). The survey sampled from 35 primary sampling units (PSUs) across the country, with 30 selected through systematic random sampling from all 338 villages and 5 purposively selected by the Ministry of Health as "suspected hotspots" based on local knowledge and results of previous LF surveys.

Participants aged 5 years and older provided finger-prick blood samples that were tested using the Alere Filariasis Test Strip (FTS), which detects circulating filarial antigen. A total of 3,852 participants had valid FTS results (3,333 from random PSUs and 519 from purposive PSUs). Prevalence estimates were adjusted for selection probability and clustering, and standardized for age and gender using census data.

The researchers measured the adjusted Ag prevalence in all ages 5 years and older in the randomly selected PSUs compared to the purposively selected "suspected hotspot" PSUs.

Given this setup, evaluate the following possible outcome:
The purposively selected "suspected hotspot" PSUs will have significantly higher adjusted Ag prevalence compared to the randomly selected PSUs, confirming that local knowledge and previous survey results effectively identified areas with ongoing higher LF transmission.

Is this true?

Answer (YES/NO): YES